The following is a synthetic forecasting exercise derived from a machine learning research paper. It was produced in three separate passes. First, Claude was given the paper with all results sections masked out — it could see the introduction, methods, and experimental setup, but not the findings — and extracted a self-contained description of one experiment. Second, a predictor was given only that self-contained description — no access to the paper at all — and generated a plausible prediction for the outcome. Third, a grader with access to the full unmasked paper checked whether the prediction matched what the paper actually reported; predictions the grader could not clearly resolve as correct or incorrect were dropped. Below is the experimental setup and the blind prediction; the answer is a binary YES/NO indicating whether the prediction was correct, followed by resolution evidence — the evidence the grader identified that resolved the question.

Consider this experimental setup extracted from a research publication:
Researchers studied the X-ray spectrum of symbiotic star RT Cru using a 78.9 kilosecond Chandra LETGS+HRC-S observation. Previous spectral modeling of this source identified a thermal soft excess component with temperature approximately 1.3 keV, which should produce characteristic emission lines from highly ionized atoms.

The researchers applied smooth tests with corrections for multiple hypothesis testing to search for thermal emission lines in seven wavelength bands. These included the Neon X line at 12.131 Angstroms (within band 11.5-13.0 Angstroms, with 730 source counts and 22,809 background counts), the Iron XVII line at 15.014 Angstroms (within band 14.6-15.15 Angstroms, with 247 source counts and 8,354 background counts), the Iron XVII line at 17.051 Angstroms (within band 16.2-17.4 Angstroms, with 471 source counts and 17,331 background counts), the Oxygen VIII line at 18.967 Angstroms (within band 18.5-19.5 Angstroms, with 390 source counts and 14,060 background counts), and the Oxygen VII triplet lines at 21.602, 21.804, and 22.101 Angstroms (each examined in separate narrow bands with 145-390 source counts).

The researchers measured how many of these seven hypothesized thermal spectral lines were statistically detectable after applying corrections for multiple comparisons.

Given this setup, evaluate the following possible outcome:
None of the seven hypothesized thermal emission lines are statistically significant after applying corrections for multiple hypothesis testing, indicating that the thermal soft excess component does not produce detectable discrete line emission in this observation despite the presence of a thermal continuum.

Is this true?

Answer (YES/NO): YES